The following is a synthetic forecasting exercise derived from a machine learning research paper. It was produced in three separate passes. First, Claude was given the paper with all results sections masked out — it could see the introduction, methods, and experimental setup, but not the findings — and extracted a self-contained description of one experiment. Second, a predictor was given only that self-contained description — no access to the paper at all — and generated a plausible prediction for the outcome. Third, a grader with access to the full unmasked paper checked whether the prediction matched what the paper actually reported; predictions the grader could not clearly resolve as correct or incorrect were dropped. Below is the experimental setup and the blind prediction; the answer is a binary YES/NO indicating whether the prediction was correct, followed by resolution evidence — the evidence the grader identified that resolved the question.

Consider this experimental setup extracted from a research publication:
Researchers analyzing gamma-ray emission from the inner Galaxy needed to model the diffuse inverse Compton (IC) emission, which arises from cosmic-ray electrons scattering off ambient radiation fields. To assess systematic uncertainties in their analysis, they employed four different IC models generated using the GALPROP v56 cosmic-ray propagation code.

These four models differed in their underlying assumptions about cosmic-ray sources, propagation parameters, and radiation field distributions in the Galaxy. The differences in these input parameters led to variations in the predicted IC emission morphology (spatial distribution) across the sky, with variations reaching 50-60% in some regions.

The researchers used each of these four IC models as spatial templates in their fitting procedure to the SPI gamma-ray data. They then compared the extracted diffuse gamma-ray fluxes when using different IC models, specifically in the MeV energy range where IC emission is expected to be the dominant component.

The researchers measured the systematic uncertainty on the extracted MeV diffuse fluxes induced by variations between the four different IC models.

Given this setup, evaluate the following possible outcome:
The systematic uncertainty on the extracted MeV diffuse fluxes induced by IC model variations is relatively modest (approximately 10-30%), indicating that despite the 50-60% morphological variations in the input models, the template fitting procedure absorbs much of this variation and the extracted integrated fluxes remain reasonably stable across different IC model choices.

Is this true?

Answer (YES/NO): YES